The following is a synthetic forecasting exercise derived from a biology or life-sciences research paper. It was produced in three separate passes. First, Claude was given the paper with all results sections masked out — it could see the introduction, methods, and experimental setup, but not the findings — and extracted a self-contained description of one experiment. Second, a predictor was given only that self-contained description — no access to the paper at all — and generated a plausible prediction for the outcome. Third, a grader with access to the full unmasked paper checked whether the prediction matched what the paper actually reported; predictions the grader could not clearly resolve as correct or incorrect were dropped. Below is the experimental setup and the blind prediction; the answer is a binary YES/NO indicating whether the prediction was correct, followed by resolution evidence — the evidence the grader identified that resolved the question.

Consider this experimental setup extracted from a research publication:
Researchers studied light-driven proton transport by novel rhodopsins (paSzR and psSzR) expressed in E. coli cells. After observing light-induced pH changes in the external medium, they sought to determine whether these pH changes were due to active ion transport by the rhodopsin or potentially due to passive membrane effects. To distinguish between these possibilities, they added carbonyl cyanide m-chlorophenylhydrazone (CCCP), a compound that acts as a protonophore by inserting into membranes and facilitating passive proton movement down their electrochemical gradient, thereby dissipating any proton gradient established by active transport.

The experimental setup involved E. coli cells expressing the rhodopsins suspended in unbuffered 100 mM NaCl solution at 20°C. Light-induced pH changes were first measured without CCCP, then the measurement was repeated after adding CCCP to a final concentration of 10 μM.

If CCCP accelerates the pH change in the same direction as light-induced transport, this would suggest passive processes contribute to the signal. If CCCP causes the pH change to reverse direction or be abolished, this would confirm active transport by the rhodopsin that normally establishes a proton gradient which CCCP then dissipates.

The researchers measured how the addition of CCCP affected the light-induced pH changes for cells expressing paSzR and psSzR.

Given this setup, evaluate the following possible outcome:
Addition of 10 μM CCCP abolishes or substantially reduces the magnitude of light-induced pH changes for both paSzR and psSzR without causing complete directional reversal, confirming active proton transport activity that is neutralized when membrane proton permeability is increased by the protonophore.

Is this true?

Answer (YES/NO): YES